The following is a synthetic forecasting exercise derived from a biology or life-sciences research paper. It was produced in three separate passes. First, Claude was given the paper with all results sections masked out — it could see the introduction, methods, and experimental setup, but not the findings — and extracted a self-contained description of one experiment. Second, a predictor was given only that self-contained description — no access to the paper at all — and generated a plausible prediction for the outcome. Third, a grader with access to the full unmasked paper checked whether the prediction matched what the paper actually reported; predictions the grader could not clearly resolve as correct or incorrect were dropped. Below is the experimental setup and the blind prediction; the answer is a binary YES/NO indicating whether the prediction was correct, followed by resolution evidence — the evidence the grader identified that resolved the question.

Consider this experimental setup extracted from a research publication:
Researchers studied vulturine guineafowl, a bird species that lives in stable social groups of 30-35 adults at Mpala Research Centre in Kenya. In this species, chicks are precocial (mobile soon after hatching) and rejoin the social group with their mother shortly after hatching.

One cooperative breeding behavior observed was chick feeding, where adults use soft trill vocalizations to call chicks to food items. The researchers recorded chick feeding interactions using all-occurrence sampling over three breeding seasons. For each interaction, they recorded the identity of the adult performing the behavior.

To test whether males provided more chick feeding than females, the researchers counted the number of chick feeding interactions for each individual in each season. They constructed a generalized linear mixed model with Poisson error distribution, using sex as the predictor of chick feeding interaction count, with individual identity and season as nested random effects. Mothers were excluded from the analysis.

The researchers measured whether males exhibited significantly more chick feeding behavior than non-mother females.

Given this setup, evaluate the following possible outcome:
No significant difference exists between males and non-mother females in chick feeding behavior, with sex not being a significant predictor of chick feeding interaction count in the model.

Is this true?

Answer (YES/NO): NO